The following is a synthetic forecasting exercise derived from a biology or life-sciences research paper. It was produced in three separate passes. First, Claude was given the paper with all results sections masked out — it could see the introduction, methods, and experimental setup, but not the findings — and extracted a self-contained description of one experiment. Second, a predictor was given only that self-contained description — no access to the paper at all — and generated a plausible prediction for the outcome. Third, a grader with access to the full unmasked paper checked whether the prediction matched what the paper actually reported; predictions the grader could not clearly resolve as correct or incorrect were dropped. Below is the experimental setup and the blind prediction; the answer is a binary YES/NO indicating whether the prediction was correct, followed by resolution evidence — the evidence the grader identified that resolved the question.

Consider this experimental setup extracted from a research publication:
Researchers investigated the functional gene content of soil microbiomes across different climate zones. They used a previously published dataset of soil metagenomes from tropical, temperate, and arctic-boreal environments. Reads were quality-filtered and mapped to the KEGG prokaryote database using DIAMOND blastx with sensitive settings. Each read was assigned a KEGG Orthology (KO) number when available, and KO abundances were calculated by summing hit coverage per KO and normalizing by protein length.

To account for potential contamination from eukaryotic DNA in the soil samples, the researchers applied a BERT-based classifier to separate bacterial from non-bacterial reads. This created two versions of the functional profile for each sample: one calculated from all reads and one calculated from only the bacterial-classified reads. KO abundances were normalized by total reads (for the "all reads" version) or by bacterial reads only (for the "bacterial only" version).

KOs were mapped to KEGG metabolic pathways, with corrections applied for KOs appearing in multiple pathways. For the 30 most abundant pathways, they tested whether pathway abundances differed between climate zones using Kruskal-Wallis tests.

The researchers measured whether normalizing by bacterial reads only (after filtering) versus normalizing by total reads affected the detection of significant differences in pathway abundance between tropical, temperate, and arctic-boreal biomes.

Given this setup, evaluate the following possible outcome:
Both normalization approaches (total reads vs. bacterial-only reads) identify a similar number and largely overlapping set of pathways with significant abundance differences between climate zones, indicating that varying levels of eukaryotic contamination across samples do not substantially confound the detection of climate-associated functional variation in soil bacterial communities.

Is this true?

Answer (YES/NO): NO